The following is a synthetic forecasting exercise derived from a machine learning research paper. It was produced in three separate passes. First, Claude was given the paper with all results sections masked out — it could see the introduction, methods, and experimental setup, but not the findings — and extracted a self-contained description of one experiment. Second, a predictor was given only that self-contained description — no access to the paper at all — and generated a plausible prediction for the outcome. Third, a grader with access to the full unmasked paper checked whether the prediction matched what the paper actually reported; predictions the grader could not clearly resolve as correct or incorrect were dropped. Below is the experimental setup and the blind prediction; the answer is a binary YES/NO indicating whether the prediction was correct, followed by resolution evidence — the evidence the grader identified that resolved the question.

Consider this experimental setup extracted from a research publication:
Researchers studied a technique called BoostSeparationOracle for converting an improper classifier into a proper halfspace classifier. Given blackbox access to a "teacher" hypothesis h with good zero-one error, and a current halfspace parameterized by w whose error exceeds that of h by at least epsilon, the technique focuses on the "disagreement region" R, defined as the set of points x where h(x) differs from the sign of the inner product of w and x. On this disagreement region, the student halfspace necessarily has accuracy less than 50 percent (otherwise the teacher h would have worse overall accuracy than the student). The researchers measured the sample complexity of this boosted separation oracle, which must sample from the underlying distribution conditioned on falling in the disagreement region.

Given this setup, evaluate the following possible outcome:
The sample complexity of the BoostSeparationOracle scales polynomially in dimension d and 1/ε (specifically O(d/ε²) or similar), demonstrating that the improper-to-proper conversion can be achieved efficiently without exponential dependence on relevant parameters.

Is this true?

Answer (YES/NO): NO